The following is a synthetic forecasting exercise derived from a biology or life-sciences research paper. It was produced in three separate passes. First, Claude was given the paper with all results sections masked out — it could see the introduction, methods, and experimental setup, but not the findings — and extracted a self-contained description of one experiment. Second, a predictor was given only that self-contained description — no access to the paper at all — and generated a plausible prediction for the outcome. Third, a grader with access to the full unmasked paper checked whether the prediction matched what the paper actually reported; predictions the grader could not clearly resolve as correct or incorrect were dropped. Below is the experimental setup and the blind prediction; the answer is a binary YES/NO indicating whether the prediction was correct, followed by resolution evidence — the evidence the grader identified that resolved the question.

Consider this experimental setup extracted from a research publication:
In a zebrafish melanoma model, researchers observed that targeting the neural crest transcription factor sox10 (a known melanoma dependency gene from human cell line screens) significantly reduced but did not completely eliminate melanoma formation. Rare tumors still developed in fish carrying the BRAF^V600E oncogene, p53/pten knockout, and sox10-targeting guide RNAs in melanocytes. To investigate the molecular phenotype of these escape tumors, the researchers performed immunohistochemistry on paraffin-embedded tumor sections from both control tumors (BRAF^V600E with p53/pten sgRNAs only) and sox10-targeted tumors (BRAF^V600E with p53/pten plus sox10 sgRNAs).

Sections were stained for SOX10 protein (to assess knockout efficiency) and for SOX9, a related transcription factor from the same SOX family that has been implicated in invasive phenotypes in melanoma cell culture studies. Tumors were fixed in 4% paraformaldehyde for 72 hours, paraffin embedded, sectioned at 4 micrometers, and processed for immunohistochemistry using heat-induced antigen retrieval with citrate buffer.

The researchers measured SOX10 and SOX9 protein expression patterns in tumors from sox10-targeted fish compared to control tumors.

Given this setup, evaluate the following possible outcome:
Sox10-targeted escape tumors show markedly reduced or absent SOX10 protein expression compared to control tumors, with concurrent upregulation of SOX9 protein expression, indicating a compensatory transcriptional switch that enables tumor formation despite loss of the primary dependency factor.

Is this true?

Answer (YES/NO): YES